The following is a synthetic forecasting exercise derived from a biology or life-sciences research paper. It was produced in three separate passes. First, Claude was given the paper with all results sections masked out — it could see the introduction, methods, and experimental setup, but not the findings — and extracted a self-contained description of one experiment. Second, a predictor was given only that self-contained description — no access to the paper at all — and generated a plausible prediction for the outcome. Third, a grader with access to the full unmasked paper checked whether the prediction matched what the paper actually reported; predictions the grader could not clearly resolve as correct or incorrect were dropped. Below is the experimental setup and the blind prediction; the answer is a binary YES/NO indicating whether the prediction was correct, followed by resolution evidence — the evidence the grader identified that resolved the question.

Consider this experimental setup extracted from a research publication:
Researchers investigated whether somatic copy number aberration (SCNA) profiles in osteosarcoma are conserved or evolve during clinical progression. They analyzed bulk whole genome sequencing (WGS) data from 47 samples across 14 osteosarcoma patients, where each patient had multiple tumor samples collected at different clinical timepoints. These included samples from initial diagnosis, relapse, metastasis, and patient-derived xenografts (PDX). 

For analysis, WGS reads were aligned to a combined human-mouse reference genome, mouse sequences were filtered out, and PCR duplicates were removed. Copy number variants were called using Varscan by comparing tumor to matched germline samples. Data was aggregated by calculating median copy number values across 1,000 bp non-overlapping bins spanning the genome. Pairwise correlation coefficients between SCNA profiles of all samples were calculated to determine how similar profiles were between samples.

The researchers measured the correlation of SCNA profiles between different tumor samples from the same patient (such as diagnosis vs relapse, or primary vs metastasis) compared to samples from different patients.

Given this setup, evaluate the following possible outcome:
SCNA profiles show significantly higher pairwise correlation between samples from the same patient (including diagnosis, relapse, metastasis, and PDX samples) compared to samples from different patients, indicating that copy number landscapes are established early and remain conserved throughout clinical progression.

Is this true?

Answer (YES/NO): YES